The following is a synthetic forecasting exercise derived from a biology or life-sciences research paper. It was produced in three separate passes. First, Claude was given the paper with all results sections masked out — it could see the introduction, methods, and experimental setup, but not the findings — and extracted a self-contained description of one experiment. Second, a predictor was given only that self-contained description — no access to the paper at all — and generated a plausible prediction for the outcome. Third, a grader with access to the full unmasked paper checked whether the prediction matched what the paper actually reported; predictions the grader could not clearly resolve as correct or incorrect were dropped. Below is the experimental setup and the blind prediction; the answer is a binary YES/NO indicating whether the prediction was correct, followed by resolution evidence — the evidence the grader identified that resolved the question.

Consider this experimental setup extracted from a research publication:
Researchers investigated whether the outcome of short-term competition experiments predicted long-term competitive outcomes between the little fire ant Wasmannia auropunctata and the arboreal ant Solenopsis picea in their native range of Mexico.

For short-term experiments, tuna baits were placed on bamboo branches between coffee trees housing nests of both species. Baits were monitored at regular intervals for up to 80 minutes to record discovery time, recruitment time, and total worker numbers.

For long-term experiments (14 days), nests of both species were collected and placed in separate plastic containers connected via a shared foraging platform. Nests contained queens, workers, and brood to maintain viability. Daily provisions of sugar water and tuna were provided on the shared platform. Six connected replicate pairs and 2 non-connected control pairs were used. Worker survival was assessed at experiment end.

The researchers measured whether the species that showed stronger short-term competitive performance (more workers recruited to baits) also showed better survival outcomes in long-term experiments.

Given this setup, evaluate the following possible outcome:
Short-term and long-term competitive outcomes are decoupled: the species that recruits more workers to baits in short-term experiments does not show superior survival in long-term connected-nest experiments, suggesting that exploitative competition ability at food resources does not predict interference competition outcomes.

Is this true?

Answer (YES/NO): NO